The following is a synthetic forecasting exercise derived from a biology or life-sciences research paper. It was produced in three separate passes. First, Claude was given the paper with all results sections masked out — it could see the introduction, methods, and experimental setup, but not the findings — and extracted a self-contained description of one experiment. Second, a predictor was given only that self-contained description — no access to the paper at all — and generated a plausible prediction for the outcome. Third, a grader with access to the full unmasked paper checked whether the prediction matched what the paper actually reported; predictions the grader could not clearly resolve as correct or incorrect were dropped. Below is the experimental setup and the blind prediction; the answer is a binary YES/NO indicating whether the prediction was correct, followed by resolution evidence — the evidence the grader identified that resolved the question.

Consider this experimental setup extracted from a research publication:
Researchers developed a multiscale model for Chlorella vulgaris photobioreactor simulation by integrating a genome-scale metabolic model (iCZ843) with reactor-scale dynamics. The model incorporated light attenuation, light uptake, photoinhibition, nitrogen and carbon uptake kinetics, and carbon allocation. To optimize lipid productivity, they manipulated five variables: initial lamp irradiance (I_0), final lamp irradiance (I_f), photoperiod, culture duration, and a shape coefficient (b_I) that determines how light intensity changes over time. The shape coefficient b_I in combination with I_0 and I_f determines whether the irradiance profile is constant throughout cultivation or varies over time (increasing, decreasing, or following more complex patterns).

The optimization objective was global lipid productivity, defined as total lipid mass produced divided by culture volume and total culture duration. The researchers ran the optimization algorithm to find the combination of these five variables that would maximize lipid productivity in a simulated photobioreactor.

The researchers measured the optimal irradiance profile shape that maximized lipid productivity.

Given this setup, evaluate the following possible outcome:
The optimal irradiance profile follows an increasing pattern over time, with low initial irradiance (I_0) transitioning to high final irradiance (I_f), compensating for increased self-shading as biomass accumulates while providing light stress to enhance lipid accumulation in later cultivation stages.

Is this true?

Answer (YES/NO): NO